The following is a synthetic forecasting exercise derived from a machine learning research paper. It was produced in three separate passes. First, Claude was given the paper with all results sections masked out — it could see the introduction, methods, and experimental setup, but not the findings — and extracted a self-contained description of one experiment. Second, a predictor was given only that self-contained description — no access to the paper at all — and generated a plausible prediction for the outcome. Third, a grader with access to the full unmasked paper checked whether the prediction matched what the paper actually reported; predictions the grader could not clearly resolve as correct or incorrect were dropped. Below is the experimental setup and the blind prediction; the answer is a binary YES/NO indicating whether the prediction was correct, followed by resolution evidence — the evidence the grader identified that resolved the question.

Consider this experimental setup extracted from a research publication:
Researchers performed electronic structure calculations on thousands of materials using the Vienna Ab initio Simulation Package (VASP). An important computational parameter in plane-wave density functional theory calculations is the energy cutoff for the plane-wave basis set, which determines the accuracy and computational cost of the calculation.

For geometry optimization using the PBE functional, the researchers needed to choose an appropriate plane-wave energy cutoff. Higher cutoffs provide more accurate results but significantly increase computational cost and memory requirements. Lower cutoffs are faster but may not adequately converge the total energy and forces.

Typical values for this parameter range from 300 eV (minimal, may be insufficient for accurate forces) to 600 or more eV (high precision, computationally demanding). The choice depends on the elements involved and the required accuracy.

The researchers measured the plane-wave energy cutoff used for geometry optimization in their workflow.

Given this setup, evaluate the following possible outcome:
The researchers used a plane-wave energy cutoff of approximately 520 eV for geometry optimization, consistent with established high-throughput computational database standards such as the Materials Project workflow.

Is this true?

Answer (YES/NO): YES